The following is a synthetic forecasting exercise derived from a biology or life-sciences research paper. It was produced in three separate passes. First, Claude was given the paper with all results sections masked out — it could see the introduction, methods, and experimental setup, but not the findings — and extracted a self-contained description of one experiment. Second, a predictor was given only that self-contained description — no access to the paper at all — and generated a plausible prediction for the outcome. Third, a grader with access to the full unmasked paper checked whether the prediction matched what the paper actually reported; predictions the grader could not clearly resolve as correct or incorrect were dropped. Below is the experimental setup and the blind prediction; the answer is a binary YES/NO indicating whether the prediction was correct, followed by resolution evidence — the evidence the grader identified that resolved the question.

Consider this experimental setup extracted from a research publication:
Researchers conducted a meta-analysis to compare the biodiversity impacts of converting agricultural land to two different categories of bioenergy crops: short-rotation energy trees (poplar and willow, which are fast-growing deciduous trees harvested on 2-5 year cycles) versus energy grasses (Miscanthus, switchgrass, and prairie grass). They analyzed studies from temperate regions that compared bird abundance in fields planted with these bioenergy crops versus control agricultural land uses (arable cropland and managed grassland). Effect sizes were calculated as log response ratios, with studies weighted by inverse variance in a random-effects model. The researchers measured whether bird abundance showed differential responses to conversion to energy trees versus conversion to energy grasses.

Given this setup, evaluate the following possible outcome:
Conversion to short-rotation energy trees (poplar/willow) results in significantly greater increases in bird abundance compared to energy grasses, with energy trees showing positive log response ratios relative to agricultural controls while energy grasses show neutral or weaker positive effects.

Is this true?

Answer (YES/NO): YES